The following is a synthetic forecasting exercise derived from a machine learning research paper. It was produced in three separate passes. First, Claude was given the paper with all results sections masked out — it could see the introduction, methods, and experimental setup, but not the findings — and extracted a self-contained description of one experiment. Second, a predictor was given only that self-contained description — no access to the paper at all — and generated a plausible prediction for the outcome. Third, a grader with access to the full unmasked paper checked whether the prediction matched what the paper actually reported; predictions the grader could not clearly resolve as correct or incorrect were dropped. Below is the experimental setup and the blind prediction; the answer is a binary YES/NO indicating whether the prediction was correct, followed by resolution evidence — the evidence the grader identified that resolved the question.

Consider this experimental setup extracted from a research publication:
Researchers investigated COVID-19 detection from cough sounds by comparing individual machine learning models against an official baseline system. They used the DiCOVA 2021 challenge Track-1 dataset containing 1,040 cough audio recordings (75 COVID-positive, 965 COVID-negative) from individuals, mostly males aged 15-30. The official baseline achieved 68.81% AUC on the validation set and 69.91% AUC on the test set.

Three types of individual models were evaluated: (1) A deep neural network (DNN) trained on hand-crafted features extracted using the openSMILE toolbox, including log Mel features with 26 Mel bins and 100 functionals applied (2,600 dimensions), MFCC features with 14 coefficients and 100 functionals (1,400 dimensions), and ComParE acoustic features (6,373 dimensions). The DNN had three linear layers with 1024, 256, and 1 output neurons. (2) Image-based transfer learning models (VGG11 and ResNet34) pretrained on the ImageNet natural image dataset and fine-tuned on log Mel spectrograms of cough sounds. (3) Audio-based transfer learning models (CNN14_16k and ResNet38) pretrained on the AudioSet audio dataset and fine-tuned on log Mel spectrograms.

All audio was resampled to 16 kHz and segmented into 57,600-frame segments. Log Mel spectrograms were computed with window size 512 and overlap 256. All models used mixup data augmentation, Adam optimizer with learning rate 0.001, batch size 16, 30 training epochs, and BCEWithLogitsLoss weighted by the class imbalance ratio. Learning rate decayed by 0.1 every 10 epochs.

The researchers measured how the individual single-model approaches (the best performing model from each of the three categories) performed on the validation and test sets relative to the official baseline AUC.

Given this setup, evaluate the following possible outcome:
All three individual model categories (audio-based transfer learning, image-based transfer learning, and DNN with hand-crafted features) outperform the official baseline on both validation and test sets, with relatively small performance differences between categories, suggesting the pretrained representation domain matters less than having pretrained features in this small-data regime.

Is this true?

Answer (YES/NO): NO